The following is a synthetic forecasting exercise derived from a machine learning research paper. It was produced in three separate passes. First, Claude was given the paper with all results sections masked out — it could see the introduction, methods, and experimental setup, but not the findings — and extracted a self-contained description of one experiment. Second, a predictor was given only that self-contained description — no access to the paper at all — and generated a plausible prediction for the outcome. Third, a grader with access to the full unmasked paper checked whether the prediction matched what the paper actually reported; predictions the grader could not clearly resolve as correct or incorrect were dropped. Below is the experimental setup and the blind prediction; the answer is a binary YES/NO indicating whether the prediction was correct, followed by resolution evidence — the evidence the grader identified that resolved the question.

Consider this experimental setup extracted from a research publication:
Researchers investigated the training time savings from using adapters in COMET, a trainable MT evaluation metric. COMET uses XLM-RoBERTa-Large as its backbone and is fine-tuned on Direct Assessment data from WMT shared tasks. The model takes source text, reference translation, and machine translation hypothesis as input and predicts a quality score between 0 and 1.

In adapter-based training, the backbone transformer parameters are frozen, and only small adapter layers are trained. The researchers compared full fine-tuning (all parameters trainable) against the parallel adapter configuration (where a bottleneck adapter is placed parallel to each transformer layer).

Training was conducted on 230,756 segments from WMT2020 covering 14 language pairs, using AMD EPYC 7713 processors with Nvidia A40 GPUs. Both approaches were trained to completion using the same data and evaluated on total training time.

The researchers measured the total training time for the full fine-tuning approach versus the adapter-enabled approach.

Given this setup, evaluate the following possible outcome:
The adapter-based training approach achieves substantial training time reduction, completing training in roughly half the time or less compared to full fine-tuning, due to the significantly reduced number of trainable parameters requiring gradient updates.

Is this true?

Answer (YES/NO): NO